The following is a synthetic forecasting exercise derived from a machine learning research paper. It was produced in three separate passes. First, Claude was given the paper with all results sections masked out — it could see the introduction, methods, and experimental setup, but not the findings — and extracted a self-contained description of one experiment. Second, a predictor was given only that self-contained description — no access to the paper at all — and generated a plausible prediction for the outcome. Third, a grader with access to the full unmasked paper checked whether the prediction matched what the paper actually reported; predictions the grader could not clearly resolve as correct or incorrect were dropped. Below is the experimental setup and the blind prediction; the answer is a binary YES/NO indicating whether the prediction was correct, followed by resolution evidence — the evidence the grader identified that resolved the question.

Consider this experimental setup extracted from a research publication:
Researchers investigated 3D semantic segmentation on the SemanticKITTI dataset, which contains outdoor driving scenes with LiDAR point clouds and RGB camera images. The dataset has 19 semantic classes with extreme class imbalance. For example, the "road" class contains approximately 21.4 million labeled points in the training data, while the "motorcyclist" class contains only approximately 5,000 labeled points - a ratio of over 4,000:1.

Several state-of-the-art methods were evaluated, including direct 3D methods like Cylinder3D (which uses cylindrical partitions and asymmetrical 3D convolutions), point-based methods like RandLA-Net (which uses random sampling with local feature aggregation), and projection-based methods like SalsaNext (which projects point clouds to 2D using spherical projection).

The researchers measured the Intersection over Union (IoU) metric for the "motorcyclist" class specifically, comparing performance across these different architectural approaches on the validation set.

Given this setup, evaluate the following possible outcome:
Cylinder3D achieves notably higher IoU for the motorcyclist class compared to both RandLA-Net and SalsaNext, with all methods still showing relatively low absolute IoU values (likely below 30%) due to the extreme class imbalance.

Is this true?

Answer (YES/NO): NO